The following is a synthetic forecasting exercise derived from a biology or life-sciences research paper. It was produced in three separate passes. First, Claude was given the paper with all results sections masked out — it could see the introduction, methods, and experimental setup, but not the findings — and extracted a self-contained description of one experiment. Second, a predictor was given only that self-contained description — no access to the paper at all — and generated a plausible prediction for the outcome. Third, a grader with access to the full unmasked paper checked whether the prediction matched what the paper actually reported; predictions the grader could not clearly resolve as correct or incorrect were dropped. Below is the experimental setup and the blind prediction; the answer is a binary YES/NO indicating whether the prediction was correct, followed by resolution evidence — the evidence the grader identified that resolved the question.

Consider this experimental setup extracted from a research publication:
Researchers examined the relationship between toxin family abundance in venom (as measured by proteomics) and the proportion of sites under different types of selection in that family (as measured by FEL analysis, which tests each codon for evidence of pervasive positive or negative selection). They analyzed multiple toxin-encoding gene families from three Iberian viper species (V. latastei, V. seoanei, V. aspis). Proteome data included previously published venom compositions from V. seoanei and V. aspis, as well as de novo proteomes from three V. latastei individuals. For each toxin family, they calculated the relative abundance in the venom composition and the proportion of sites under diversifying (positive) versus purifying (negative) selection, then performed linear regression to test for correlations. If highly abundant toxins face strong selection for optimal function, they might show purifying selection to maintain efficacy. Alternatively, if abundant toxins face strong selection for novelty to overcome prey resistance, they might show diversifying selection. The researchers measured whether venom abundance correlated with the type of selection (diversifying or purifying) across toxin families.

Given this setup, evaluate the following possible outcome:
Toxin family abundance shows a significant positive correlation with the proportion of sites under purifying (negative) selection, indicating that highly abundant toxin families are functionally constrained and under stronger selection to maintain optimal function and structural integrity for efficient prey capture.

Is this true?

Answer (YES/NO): YES